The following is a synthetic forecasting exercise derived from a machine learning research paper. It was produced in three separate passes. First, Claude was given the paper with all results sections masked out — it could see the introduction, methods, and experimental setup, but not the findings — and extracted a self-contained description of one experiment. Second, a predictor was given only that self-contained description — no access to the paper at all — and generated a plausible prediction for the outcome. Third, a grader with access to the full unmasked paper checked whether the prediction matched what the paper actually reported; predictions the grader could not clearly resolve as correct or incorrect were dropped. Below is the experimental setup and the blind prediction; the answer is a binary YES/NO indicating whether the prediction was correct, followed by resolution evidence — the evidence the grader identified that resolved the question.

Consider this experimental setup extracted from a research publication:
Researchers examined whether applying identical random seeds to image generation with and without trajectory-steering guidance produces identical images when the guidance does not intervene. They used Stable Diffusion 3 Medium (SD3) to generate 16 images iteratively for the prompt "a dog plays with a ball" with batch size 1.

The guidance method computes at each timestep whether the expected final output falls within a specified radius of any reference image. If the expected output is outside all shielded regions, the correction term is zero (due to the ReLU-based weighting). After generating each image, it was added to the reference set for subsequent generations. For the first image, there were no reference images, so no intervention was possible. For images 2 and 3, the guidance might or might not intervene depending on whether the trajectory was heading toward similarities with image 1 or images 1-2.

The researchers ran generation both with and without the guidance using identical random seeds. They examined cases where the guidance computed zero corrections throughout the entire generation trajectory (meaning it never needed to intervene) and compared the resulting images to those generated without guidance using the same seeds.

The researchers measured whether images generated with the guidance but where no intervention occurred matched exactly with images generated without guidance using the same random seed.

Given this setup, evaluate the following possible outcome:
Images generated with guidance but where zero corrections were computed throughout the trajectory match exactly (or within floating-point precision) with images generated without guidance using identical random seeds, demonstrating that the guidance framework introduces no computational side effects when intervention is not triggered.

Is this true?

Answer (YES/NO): YES